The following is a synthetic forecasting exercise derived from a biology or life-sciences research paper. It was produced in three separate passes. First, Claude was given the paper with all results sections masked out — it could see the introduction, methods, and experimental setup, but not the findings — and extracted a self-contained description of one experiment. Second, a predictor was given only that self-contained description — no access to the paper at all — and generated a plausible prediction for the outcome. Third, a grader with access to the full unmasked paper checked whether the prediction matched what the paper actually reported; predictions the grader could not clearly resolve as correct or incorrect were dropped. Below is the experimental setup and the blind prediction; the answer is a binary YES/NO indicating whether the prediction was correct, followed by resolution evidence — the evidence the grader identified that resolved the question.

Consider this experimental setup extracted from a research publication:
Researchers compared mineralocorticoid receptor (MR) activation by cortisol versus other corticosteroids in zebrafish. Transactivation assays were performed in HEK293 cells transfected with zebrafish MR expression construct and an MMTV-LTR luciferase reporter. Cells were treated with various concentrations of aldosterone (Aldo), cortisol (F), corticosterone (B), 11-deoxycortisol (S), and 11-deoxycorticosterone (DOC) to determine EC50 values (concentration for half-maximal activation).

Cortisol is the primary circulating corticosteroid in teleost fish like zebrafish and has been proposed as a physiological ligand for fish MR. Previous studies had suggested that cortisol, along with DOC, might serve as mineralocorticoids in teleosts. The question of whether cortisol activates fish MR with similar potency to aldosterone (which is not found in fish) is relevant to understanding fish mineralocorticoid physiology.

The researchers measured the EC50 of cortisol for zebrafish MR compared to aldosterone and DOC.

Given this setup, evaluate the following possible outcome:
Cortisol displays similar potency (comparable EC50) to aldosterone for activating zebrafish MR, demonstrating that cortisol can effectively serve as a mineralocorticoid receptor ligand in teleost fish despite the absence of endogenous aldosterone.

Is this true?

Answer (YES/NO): YES